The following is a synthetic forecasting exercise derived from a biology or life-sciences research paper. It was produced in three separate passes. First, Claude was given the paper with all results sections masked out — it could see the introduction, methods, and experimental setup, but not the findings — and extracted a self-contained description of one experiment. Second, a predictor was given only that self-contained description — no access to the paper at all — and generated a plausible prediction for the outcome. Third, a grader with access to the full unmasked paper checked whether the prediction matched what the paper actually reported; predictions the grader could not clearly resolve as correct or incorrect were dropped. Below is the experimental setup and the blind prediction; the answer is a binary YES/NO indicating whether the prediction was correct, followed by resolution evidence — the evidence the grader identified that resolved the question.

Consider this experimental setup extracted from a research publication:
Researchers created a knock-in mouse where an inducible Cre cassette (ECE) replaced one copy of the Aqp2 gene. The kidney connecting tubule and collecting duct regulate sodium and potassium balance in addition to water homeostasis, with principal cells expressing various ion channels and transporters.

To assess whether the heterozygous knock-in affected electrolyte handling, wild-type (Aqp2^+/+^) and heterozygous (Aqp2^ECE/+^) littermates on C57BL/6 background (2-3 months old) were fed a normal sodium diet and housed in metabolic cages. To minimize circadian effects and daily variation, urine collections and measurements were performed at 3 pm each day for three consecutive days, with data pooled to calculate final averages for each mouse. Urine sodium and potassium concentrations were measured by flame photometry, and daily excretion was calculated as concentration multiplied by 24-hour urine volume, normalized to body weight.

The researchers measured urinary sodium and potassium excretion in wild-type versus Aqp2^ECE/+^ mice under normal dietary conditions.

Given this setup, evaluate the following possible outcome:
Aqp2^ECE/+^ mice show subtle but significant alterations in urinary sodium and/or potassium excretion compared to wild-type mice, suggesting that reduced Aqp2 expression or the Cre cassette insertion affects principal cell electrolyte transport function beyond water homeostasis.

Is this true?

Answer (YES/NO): NO